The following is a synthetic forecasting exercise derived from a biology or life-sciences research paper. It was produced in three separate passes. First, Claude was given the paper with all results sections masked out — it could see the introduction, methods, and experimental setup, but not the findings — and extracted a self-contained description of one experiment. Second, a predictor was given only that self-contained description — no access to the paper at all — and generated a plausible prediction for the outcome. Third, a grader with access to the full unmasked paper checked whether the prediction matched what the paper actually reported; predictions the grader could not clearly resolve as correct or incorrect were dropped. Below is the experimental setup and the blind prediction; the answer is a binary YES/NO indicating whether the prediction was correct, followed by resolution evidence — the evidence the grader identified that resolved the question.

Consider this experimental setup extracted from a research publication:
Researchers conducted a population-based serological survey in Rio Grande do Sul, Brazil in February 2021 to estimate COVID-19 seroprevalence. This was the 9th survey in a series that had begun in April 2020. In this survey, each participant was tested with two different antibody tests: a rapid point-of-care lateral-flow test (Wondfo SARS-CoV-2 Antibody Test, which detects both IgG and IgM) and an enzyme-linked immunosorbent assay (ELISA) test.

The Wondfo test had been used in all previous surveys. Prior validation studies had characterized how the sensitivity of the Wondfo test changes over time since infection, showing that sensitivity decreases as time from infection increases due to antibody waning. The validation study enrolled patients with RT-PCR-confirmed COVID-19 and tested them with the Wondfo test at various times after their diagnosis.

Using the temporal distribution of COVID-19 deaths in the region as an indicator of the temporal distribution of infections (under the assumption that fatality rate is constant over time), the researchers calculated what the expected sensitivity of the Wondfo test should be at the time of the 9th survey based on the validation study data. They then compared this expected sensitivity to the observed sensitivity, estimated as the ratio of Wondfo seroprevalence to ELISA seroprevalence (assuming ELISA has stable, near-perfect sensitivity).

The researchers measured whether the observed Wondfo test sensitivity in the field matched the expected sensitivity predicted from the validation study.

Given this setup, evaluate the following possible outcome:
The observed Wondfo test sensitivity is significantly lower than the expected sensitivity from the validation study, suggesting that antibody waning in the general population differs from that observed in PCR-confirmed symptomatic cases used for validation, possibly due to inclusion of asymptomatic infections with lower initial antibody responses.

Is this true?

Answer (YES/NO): YES